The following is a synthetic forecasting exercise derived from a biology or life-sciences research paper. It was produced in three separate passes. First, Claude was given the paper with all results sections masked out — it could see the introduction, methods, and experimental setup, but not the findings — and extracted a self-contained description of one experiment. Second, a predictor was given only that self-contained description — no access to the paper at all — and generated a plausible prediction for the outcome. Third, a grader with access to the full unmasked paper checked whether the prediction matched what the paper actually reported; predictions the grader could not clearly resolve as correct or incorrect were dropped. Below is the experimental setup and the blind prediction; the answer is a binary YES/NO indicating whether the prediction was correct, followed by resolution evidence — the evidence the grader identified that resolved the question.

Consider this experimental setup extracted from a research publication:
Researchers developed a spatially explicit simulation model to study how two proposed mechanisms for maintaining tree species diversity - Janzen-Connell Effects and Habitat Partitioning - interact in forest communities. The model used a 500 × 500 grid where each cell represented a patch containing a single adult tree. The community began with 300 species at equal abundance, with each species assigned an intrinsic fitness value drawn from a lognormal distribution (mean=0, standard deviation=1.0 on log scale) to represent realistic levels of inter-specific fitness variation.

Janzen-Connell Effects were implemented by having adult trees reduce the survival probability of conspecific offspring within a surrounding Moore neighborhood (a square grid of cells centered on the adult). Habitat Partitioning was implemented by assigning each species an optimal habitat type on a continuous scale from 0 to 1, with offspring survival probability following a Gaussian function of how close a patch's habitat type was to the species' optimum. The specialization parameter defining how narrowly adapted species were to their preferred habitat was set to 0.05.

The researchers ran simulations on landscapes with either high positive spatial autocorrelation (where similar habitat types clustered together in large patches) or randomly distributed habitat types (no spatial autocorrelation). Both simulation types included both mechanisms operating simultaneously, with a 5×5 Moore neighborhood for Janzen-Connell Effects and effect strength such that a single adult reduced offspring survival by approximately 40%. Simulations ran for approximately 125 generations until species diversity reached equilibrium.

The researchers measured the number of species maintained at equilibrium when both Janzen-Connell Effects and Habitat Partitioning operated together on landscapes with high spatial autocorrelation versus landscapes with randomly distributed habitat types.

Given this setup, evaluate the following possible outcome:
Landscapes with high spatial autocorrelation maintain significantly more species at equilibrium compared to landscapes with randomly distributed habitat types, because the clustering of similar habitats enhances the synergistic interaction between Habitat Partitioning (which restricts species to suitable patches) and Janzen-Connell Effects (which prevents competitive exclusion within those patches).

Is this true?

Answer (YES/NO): YES